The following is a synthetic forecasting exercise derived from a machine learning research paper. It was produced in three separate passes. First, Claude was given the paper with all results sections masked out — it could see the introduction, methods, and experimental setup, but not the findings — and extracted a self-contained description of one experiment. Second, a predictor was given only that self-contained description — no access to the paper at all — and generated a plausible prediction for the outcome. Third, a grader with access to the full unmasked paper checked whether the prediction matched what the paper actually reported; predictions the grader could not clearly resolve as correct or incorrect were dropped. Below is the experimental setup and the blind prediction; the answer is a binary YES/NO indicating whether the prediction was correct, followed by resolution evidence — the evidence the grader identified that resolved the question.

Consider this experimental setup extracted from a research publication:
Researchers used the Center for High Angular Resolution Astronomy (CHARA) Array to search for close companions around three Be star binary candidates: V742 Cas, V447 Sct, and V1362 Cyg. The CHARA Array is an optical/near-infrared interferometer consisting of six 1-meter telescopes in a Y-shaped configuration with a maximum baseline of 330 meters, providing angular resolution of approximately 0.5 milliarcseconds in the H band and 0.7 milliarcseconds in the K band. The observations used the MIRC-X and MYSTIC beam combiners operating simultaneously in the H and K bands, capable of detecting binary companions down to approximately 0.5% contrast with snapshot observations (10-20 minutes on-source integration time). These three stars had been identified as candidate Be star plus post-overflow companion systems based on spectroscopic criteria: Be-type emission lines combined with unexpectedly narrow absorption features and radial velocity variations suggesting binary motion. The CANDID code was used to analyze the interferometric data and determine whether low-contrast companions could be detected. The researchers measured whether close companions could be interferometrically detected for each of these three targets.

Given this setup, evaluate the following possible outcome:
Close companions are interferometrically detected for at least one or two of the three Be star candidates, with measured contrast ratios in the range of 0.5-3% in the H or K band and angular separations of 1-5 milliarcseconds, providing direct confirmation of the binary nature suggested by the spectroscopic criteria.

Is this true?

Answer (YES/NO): NO